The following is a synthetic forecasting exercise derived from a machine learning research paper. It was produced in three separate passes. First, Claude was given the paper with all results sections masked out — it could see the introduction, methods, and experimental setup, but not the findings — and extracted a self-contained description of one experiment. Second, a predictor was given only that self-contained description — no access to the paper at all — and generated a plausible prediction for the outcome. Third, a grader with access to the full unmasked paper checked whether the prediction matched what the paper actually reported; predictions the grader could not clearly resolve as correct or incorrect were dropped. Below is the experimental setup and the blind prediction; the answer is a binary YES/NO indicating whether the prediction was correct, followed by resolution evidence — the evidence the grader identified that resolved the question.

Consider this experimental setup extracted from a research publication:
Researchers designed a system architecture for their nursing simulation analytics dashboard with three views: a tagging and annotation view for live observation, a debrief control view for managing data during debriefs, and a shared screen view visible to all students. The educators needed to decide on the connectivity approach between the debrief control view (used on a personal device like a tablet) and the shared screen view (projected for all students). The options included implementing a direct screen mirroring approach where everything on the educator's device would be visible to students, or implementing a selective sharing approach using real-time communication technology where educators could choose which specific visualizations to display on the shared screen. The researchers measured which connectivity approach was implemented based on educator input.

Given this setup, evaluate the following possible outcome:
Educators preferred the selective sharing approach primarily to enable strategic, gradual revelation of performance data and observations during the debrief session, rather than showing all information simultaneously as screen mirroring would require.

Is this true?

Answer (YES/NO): NO